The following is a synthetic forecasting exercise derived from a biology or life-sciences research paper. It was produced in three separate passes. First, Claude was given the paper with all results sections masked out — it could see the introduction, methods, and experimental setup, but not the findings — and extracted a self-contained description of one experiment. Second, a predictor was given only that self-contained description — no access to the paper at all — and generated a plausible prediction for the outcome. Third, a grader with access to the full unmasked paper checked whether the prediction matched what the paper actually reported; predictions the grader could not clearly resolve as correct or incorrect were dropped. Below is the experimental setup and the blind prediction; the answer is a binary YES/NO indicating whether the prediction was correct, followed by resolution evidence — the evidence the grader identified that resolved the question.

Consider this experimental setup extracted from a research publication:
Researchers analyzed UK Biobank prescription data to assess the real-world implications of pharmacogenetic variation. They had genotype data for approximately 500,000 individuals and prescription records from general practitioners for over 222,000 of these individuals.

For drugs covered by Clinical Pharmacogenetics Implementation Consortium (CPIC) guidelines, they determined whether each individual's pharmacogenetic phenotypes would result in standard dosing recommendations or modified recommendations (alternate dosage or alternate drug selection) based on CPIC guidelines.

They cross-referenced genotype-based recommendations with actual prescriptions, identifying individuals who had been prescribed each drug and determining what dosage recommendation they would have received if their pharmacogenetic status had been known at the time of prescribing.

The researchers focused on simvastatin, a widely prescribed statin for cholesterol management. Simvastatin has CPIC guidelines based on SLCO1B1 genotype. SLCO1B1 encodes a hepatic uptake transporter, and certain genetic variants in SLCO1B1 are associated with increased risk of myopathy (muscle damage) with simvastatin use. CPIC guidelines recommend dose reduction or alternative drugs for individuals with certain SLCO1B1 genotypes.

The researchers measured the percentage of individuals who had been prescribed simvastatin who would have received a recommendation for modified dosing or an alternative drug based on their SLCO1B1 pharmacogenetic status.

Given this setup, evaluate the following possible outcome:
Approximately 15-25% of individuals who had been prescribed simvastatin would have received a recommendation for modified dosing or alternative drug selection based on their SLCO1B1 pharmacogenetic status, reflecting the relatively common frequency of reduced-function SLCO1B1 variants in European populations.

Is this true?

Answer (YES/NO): YES